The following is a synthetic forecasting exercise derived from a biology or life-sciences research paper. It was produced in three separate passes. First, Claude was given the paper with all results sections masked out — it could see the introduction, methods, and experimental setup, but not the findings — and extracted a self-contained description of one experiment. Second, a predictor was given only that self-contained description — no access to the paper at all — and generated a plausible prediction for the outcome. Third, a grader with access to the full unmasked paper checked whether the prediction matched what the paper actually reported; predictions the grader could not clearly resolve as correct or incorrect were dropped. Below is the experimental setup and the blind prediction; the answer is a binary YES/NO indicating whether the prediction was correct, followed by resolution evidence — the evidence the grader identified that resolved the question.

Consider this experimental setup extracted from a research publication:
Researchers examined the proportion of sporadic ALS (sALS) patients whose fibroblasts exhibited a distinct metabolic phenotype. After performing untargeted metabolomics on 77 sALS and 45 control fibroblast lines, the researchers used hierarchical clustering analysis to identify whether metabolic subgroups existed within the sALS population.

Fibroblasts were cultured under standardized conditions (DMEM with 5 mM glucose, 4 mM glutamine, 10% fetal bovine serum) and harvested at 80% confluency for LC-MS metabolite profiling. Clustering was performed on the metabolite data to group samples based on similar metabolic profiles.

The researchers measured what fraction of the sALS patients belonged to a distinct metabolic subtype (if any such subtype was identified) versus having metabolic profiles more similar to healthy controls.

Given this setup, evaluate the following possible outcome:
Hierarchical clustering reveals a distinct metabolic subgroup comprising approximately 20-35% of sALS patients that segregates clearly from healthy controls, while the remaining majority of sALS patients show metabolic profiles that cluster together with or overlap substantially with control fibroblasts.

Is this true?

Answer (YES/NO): YES